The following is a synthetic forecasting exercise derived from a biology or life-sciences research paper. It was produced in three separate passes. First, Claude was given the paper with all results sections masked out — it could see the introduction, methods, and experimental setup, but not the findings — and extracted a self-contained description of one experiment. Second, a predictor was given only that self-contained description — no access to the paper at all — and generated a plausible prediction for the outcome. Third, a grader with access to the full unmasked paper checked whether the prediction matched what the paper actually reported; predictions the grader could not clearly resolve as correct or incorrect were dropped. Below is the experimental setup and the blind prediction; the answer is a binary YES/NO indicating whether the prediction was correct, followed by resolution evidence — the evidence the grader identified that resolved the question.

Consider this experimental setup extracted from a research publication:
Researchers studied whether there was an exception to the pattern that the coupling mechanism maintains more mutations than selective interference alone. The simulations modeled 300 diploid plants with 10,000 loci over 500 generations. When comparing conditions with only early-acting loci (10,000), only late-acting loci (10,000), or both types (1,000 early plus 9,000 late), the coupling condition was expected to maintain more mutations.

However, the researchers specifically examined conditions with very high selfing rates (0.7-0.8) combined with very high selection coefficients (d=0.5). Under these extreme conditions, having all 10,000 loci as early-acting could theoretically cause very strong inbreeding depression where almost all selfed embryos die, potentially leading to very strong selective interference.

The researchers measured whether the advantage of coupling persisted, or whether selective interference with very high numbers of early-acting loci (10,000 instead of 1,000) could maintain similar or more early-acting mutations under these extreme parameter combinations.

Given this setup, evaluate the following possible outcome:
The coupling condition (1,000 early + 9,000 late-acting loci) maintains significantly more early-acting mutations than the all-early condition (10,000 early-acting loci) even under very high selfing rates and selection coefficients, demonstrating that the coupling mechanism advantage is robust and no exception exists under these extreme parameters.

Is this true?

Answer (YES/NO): NO